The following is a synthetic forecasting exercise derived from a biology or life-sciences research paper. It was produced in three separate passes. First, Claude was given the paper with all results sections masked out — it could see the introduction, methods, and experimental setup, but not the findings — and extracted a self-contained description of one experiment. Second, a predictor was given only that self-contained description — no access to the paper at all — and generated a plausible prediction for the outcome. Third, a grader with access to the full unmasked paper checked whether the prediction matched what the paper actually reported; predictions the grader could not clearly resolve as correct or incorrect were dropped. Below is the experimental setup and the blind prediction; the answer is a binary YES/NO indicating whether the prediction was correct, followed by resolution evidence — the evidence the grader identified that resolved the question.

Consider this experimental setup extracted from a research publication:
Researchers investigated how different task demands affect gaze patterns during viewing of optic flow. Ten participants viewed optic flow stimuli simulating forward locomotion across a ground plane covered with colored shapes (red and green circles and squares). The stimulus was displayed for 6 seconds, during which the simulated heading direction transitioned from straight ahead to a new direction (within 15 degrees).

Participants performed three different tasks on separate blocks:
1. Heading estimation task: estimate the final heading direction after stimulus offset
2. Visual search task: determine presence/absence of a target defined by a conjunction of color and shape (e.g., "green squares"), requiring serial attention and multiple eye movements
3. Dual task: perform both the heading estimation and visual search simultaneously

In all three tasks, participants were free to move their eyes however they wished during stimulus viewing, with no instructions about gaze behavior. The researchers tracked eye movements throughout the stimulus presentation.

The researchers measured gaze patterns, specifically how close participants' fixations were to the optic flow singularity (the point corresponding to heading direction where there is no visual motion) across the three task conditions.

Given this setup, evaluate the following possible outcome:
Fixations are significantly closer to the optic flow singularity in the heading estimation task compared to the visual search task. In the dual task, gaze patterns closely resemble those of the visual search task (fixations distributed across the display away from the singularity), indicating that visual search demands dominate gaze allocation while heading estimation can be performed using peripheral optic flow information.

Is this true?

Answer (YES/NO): NO